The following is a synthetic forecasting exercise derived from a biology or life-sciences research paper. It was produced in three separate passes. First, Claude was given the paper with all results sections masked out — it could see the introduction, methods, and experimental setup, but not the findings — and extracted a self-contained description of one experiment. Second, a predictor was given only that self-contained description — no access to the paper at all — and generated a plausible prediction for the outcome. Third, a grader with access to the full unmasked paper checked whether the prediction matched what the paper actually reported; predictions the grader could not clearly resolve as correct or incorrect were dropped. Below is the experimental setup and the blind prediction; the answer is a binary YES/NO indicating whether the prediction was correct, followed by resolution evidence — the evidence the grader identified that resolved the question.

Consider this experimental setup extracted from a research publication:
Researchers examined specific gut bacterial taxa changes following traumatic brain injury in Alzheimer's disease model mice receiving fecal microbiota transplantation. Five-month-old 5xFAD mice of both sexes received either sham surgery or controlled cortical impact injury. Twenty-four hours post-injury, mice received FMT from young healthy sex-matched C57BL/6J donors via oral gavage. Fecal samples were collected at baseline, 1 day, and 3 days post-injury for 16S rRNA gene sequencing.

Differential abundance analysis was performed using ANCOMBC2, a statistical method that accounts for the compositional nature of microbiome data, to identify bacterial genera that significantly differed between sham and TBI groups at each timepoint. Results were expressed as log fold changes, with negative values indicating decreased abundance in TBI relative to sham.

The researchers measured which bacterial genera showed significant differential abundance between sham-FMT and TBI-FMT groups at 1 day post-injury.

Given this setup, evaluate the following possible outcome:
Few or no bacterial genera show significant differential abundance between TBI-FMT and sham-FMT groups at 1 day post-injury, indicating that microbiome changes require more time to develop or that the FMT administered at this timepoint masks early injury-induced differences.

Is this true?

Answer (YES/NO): NO